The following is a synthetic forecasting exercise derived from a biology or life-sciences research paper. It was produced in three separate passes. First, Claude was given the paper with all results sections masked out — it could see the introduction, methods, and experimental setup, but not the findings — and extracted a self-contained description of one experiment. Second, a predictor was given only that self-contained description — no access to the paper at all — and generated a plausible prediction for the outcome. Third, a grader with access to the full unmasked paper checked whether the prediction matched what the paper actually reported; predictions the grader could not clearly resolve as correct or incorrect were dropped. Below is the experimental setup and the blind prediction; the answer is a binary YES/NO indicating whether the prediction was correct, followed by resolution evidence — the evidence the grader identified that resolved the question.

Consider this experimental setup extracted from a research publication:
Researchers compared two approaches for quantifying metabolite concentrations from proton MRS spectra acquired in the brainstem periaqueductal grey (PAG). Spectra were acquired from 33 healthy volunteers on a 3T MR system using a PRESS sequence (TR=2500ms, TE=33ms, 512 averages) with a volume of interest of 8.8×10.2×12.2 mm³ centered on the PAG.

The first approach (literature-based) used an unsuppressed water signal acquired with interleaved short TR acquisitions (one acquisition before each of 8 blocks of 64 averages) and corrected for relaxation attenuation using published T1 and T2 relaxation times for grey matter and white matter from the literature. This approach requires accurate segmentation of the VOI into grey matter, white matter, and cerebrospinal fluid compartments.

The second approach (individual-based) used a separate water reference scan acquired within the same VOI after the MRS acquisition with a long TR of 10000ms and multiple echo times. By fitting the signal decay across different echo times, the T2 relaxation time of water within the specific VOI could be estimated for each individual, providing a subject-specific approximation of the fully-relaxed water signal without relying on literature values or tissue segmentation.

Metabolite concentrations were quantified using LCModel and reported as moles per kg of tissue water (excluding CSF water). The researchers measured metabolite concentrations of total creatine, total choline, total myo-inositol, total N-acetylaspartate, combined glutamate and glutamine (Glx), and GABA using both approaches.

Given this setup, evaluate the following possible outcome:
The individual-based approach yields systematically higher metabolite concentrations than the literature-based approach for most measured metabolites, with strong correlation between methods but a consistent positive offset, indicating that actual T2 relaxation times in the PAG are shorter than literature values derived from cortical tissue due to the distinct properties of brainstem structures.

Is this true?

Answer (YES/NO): NO